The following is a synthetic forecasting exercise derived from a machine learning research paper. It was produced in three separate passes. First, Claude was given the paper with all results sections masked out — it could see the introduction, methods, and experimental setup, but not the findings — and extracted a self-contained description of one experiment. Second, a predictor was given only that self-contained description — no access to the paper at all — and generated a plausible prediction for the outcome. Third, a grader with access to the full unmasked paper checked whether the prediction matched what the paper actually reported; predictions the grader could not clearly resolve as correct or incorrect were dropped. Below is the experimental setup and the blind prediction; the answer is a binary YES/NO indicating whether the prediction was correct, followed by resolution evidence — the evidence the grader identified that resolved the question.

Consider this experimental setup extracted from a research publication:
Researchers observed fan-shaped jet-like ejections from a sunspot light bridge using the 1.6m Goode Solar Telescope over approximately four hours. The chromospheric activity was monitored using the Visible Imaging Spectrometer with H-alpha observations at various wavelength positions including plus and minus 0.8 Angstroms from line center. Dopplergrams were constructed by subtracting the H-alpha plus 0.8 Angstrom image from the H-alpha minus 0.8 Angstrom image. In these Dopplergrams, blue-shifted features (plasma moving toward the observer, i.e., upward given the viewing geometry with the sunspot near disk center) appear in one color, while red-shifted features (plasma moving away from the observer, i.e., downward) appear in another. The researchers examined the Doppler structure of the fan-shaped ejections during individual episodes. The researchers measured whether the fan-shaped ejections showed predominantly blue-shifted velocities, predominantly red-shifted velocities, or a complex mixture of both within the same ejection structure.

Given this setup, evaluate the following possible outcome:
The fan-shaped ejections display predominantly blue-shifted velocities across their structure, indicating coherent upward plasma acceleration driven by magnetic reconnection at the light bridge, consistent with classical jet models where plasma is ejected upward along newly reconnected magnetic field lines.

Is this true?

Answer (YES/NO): NO